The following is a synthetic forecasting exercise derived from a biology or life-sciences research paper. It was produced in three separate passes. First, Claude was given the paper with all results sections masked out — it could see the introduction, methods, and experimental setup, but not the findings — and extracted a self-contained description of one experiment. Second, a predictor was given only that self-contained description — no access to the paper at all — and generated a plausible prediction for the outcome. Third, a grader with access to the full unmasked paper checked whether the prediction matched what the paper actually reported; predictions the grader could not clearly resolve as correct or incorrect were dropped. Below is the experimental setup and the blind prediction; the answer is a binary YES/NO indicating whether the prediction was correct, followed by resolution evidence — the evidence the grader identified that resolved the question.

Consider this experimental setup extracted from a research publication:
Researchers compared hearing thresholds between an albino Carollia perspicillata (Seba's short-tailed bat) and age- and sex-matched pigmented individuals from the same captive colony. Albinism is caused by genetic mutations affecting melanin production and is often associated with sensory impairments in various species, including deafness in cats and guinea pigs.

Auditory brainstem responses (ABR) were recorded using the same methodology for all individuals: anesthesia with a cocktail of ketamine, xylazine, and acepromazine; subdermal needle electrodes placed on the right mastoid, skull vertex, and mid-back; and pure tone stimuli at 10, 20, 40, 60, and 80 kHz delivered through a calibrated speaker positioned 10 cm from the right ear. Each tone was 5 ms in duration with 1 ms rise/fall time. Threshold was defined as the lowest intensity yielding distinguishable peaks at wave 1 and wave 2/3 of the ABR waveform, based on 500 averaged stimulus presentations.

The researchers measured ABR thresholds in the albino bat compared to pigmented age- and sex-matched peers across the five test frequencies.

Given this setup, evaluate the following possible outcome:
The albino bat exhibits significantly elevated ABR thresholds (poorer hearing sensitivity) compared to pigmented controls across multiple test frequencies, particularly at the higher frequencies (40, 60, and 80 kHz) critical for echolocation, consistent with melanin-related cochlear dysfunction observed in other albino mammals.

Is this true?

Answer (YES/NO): NO